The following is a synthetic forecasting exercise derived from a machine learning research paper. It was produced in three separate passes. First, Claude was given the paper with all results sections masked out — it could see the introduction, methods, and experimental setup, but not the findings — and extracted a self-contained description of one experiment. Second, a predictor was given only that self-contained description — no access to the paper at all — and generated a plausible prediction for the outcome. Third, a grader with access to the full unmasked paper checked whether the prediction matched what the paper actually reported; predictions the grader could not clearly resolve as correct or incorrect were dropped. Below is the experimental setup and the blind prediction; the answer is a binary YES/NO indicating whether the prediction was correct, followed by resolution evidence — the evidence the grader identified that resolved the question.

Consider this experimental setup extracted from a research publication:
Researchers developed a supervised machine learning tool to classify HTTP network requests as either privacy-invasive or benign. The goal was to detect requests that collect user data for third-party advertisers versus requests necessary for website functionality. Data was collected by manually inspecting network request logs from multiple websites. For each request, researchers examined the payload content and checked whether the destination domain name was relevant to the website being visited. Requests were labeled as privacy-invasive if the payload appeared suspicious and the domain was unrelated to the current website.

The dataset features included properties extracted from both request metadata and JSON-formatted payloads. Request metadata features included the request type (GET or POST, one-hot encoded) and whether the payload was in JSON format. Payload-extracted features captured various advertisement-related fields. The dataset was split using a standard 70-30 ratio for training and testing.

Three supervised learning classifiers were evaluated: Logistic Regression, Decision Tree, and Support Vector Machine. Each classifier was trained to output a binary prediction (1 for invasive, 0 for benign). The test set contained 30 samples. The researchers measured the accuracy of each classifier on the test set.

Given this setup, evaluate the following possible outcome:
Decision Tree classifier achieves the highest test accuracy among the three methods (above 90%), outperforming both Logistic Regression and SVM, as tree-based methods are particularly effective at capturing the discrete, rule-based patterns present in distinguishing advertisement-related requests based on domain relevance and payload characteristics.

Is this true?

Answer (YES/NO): NO